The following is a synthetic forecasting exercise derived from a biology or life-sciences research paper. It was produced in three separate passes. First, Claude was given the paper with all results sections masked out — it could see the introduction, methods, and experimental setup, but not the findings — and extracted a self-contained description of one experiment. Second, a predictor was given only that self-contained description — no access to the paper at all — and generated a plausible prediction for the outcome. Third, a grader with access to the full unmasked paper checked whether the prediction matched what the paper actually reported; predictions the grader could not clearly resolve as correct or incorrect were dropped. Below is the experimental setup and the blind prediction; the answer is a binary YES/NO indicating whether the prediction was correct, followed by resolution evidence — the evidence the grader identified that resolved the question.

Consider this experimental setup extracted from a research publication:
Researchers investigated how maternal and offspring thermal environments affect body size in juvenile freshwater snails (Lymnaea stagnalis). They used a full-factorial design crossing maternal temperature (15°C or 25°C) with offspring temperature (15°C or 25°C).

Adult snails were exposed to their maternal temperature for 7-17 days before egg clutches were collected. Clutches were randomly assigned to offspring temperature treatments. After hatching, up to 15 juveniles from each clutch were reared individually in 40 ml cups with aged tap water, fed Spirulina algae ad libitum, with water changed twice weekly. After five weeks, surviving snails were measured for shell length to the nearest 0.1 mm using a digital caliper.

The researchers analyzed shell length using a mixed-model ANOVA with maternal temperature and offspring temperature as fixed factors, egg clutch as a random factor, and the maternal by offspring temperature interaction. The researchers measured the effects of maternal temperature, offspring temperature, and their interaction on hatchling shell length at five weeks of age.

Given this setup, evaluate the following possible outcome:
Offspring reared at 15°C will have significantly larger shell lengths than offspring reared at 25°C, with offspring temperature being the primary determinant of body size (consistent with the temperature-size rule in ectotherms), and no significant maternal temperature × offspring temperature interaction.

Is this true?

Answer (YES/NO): NO